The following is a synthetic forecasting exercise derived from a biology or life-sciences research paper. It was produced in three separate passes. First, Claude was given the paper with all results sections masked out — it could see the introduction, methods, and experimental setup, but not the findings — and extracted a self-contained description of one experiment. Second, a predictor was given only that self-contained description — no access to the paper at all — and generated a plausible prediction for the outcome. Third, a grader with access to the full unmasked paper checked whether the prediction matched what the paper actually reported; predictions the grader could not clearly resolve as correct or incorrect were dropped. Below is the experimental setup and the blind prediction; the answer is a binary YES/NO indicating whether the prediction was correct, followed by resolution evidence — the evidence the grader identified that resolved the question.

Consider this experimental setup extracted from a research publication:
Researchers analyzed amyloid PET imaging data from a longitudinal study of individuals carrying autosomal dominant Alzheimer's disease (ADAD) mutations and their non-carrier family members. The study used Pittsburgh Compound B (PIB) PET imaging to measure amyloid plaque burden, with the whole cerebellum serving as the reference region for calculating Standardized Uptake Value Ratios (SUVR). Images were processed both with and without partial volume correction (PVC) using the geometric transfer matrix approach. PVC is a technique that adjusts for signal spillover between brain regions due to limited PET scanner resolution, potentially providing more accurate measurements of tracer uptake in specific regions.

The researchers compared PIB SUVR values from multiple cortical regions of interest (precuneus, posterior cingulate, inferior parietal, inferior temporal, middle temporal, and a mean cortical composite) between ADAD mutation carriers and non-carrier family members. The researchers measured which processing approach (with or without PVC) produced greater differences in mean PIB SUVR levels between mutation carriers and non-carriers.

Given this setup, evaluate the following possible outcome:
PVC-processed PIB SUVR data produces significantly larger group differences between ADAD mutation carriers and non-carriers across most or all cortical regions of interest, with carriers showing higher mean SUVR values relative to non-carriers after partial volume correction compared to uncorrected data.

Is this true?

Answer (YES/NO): YES